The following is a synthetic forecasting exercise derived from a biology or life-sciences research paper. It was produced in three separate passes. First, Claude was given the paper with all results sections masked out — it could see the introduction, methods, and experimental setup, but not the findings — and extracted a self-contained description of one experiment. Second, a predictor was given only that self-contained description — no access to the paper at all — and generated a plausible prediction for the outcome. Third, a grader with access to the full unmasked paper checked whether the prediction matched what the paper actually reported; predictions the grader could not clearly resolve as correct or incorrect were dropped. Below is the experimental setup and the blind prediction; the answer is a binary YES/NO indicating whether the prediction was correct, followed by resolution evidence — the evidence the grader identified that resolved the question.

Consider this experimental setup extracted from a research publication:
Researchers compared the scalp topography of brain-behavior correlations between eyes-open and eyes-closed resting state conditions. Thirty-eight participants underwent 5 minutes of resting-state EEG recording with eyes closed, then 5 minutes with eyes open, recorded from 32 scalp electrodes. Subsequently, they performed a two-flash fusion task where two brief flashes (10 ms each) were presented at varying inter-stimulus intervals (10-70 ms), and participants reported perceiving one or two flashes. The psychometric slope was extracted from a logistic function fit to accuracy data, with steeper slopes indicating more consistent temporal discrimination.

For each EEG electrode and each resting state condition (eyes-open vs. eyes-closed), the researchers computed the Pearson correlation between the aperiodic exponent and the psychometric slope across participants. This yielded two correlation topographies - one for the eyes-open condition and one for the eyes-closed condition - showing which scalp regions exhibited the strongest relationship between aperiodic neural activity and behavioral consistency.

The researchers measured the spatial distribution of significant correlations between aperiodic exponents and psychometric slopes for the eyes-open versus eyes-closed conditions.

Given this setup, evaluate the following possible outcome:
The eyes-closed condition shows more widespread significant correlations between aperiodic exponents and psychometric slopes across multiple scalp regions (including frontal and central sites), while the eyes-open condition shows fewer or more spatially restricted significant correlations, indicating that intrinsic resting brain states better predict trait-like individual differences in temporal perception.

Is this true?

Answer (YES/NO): NO